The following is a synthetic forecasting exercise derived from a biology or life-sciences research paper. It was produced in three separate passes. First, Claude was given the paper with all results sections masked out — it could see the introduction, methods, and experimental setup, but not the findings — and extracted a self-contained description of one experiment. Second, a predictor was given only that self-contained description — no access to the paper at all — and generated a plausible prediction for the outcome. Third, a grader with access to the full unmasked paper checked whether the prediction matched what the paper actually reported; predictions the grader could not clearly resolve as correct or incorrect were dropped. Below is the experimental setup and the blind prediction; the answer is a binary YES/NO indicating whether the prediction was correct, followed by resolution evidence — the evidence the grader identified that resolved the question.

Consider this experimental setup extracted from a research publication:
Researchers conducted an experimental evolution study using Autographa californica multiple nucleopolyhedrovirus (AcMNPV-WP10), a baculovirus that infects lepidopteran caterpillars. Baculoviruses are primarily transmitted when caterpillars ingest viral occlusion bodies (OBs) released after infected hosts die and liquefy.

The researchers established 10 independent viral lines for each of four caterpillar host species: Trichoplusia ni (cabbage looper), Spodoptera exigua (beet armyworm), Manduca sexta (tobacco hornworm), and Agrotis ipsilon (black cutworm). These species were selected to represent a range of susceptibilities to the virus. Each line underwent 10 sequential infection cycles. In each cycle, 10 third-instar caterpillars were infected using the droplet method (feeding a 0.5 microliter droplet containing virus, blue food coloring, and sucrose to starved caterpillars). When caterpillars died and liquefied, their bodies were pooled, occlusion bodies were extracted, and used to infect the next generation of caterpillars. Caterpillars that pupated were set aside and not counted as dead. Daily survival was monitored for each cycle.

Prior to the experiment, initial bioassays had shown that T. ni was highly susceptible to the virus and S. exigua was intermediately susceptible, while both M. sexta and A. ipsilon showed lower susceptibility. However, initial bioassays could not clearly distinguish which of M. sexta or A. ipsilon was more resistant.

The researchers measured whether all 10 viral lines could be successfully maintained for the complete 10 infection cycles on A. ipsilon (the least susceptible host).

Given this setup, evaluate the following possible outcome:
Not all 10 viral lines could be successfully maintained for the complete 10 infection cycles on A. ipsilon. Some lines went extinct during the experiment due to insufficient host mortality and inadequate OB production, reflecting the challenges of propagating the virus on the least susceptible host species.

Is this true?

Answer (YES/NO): YES